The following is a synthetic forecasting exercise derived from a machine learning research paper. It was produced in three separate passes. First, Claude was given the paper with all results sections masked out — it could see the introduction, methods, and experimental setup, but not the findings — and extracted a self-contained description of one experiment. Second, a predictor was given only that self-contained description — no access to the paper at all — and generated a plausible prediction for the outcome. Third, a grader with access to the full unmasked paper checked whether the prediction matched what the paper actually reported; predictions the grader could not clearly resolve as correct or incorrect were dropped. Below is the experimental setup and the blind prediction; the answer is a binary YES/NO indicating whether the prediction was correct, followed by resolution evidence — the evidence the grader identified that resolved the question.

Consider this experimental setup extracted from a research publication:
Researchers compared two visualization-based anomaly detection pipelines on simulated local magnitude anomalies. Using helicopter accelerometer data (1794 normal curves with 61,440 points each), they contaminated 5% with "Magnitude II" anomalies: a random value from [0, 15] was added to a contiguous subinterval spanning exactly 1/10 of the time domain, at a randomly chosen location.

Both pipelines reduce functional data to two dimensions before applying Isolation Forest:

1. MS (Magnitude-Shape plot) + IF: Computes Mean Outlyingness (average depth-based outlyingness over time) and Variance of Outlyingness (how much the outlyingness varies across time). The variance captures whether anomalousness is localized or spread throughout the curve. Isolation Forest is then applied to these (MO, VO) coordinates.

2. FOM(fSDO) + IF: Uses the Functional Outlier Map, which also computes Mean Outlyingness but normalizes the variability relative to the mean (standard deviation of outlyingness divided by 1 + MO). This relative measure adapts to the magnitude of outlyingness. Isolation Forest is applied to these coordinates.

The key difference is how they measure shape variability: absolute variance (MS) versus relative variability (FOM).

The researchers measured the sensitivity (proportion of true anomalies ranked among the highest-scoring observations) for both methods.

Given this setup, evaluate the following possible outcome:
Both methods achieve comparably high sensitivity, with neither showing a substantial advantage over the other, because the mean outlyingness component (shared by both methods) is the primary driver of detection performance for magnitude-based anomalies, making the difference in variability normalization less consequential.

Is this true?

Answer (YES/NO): NO